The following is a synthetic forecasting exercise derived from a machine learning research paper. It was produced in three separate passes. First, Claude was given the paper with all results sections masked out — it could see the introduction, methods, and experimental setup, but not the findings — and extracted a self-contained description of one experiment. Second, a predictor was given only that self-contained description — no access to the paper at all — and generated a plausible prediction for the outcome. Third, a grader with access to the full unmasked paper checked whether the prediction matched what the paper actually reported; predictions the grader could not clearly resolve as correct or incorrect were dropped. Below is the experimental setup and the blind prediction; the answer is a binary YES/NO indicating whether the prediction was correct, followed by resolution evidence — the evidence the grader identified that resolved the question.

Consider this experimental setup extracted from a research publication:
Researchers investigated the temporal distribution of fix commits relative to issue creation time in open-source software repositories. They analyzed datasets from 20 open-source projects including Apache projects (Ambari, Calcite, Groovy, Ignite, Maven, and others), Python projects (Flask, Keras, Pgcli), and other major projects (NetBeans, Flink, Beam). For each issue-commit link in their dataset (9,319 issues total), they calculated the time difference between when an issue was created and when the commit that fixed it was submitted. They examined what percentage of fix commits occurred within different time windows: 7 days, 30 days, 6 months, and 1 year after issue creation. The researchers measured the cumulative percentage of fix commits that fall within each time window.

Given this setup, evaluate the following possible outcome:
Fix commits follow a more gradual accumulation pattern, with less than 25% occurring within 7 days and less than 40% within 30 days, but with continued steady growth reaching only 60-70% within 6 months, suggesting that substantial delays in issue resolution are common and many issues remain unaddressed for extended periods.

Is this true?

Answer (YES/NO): NO